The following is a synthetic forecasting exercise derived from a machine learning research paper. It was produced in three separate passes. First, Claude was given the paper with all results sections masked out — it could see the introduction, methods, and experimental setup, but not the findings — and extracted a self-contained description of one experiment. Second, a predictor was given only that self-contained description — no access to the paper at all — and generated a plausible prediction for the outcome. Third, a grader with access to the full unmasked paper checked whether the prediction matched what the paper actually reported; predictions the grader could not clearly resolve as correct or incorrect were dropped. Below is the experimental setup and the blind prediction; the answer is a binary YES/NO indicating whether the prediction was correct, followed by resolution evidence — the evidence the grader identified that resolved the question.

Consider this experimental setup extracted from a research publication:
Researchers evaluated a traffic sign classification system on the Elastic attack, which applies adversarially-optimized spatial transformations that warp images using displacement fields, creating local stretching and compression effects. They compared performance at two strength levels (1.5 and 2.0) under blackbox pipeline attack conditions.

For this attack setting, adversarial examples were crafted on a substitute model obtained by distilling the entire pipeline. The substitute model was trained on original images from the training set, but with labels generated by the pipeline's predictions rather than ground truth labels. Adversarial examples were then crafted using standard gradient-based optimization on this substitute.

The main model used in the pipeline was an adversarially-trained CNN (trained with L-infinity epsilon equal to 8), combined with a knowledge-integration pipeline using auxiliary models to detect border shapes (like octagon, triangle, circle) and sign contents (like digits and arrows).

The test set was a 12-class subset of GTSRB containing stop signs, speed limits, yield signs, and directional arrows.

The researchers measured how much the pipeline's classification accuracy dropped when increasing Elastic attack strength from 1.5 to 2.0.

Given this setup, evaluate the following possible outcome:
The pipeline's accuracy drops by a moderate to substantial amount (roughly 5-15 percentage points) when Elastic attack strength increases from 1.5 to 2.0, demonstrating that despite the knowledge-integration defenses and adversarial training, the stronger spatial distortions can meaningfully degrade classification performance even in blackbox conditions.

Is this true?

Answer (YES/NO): YES